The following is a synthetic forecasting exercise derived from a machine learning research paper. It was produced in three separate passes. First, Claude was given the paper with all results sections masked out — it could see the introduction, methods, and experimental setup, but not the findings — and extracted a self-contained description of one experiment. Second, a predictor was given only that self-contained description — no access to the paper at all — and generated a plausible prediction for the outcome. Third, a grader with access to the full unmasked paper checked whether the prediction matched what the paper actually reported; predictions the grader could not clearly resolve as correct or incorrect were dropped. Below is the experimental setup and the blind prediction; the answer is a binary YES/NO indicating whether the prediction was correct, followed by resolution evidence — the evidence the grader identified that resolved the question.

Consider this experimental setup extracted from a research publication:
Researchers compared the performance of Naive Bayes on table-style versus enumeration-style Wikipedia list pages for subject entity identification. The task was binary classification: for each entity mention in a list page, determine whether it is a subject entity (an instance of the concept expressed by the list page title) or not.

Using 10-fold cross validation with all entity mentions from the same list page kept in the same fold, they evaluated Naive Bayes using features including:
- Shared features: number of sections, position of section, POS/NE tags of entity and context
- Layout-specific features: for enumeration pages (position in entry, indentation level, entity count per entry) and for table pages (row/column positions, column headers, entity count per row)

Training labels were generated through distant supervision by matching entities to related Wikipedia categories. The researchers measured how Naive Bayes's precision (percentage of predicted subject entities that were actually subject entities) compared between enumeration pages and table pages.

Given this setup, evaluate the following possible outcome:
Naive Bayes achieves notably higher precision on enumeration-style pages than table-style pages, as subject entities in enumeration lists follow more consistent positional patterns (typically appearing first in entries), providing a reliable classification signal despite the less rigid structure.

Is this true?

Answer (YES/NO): YES